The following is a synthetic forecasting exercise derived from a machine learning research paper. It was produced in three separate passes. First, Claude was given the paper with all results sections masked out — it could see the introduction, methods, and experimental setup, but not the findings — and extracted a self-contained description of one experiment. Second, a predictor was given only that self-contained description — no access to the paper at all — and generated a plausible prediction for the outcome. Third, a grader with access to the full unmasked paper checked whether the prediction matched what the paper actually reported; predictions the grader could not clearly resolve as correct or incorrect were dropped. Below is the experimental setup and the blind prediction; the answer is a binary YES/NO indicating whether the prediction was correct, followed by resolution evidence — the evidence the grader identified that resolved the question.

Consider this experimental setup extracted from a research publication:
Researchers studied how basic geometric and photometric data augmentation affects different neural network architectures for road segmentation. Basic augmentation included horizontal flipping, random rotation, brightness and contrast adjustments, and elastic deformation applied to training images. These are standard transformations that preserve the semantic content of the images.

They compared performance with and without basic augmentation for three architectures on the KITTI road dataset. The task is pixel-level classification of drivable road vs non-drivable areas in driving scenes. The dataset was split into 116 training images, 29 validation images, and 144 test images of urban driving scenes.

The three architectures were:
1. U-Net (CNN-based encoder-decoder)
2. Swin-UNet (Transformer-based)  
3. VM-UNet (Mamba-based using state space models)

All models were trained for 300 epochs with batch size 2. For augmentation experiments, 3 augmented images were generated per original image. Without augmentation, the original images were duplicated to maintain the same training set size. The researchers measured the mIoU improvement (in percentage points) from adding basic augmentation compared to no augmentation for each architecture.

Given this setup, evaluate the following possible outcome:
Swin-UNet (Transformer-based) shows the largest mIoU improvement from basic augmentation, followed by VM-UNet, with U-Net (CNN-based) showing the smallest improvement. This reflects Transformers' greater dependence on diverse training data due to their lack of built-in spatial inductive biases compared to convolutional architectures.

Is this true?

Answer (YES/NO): NO